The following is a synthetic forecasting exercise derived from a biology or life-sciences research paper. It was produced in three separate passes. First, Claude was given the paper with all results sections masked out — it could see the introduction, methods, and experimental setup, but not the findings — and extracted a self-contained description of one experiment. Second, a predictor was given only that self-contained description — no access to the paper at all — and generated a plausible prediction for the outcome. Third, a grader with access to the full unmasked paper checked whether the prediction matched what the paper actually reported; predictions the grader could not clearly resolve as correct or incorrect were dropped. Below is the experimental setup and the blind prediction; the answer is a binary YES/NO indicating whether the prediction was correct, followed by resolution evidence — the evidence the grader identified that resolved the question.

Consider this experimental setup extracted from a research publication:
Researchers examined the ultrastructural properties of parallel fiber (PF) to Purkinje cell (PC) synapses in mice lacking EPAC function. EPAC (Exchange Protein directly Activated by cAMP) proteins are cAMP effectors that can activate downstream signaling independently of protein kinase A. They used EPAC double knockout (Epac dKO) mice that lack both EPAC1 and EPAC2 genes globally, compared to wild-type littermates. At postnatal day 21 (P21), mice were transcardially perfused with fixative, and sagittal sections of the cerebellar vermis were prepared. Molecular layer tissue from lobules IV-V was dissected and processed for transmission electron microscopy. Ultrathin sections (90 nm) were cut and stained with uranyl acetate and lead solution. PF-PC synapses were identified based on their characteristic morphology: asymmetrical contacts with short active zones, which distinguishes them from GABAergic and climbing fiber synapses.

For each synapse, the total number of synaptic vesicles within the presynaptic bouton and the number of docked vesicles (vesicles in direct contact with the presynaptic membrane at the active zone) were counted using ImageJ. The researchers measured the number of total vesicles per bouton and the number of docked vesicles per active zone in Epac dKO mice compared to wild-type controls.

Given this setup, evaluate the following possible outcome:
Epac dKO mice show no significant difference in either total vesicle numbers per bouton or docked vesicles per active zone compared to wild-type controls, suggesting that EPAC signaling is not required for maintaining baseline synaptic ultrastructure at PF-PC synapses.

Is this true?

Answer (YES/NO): NO